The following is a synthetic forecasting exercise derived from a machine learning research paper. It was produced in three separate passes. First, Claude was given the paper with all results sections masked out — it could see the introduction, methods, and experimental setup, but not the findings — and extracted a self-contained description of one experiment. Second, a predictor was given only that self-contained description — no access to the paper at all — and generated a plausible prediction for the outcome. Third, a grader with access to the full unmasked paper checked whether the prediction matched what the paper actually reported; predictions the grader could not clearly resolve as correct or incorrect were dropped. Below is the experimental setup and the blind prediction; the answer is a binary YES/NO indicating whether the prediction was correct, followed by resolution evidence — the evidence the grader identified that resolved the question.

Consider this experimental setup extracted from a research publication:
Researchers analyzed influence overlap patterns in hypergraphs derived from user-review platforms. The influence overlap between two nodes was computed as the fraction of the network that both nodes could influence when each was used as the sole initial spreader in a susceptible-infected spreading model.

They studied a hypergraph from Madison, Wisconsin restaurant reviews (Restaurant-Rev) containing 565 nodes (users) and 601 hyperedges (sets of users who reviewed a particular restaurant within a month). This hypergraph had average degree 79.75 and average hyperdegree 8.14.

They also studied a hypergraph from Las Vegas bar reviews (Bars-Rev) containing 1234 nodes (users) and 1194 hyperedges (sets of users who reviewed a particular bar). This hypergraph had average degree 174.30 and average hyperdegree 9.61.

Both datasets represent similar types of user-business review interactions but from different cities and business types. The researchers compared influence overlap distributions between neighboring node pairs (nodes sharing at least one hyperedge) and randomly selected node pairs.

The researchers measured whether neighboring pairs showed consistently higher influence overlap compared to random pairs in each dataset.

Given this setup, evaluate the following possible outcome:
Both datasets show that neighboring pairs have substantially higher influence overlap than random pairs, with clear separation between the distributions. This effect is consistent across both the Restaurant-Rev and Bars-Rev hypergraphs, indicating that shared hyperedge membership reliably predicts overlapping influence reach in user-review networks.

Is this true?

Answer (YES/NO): NO